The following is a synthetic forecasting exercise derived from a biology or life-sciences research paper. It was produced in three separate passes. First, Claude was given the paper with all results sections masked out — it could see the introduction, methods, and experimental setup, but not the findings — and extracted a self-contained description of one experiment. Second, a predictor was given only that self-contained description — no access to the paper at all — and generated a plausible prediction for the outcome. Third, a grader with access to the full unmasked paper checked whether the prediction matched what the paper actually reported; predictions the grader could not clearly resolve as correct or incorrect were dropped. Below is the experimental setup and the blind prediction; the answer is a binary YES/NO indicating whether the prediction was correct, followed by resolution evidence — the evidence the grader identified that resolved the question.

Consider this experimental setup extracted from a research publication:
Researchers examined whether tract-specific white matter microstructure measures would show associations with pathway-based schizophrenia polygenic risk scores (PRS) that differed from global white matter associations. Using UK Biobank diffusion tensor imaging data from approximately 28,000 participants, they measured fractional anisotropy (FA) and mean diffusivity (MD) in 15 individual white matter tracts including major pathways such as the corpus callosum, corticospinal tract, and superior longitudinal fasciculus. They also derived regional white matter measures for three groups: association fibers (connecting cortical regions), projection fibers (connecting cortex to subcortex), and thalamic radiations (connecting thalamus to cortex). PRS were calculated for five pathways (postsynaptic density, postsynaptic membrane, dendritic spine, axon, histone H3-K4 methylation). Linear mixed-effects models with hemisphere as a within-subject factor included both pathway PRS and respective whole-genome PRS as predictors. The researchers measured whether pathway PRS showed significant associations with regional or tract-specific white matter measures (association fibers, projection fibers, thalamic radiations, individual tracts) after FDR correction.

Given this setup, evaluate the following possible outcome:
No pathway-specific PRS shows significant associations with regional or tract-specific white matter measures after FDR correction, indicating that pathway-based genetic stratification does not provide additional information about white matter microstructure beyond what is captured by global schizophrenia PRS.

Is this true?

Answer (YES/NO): NO